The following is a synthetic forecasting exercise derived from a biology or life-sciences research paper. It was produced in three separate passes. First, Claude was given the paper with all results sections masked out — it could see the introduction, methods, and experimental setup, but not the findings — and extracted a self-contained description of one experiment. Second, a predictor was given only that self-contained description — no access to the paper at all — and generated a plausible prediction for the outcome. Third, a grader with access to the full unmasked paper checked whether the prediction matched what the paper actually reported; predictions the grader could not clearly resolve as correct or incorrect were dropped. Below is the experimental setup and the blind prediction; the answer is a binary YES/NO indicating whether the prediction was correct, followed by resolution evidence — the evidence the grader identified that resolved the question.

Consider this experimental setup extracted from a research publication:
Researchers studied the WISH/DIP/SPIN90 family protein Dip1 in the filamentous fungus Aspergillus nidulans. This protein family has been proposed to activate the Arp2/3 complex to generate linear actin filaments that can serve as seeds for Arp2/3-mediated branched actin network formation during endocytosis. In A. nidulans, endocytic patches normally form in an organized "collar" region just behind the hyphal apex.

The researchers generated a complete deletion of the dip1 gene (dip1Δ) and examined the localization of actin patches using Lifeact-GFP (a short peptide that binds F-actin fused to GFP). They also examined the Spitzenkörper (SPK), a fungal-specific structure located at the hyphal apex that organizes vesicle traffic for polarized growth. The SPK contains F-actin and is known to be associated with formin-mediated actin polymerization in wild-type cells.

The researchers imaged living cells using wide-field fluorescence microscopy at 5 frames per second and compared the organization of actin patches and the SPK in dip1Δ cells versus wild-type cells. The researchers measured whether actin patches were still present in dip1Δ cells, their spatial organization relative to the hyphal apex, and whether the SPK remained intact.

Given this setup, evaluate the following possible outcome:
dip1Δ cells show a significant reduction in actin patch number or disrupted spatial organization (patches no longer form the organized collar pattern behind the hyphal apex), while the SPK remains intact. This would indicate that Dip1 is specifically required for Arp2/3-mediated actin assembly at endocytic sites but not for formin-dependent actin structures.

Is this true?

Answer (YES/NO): YES